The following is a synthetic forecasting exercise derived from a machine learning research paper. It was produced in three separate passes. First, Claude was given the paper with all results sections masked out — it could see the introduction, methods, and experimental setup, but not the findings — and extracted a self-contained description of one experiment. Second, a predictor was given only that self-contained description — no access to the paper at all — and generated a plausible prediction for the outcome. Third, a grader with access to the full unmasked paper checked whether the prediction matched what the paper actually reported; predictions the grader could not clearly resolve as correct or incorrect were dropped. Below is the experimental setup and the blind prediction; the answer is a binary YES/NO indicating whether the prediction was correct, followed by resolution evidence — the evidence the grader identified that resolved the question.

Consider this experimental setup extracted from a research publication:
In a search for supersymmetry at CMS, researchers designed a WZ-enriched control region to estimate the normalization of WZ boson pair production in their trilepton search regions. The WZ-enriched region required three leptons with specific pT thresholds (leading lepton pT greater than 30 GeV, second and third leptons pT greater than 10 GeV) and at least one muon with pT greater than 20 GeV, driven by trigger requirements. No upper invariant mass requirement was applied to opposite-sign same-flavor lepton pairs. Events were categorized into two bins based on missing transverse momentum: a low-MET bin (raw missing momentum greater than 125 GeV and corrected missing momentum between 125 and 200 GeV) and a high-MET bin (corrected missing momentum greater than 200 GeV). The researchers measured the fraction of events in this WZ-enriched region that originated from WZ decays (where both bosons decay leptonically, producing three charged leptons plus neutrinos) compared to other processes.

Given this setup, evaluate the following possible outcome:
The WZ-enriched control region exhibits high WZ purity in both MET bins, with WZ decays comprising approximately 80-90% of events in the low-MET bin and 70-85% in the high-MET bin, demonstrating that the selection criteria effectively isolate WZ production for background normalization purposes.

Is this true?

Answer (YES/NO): NO